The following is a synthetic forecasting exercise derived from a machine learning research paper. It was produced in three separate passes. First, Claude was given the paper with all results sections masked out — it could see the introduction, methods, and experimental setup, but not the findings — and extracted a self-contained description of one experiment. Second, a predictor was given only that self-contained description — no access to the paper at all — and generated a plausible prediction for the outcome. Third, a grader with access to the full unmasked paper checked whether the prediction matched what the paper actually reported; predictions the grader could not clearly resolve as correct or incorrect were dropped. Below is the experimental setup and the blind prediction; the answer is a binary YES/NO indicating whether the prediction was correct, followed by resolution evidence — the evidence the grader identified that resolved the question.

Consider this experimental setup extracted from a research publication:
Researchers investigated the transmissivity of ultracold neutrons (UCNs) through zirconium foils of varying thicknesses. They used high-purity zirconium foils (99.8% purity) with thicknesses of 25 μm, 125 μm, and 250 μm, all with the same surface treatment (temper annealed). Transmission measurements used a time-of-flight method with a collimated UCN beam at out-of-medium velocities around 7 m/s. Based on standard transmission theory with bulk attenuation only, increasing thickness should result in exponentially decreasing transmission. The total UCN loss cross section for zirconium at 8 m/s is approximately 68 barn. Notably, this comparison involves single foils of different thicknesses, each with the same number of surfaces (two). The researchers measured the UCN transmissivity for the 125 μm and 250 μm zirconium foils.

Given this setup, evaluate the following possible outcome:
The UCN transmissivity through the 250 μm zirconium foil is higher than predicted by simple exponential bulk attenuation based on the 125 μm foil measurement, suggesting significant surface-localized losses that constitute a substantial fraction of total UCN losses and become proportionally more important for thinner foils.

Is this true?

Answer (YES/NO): YES